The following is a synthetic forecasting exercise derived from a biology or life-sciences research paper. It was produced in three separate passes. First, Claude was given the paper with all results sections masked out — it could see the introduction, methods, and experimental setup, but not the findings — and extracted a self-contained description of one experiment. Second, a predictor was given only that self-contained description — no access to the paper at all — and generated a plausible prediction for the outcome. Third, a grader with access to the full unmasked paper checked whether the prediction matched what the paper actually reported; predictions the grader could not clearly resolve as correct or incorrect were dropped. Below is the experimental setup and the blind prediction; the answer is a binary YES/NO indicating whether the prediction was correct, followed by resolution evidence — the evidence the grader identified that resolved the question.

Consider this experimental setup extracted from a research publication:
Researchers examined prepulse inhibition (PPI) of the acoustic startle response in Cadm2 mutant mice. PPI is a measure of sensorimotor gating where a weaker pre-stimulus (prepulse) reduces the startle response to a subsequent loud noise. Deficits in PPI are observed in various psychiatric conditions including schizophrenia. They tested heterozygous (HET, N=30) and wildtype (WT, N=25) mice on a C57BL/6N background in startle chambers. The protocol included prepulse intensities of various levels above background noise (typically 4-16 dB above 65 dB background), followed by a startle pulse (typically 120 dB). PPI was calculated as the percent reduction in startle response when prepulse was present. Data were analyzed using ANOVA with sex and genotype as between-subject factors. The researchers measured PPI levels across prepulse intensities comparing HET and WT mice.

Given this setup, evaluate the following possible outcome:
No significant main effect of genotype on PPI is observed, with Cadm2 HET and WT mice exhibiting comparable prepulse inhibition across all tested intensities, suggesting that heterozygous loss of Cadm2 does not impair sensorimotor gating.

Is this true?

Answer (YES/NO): NO